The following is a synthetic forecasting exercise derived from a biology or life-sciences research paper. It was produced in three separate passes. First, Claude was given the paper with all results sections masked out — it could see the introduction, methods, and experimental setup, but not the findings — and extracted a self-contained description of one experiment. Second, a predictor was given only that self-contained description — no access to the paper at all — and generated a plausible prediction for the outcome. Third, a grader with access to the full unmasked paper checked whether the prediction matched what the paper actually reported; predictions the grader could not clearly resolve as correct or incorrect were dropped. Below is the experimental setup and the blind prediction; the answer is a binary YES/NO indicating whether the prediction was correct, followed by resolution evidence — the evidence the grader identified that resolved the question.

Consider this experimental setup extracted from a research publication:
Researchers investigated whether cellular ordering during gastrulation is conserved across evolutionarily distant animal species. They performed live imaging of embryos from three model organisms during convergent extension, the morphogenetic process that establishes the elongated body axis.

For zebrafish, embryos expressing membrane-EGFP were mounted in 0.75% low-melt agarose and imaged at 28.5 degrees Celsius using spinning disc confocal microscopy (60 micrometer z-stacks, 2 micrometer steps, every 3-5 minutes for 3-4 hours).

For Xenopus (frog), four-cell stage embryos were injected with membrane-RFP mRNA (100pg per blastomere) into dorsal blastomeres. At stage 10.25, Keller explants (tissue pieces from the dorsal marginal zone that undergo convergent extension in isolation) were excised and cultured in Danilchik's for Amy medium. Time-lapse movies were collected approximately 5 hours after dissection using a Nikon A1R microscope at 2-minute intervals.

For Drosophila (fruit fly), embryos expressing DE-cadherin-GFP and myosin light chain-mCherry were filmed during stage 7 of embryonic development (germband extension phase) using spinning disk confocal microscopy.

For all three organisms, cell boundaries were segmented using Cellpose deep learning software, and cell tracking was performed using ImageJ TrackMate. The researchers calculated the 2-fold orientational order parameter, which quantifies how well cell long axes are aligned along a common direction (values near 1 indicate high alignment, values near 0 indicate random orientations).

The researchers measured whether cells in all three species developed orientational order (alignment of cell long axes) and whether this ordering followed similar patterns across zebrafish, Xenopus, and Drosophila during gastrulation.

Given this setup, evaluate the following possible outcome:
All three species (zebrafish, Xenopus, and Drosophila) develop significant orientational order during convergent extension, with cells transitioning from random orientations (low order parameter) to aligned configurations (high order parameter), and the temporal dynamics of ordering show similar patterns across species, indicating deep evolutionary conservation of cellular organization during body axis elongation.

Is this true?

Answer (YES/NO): YES